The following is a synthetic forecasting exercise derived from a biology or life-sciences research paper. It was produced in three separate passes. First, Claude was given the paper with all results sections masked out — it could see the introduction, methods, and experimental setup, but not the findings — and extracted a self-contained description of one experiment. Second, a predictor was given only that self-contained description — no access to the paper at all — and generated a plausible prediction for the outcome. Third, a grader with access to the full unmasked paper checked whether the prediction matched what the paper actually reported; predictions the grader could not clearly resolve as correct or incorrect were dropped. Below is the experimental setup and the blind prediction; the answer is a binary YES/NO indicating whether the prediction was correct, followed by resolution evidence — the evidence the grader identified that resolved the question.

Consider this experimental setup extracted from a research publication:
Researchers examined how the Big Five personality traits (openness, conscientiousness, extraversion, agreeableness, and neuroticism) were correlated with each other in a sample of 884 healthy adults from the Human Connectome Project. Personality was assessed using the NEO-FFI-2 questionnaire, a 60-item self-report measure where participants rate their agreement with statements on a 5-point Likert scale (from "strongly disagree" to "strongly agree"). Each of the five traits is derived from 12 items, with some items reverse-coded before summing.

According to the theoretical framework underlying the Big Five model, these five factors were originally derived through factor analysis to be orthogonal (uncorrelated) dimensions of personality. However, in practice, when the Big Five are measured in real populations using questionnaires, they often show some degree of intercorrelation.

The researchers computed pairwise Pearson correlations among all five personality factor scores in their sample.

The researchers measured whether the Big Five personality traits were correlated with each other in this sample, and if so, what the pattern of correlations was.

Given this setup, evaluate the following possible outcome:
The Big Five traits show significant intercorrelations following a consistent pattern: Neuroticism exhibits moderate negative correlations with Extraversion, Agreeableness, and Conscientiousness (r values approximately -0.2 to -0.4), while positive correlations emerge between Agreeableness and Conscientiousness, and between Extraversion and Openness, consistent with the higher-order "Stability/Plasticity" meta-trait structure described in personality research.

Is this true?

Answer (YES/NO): NO